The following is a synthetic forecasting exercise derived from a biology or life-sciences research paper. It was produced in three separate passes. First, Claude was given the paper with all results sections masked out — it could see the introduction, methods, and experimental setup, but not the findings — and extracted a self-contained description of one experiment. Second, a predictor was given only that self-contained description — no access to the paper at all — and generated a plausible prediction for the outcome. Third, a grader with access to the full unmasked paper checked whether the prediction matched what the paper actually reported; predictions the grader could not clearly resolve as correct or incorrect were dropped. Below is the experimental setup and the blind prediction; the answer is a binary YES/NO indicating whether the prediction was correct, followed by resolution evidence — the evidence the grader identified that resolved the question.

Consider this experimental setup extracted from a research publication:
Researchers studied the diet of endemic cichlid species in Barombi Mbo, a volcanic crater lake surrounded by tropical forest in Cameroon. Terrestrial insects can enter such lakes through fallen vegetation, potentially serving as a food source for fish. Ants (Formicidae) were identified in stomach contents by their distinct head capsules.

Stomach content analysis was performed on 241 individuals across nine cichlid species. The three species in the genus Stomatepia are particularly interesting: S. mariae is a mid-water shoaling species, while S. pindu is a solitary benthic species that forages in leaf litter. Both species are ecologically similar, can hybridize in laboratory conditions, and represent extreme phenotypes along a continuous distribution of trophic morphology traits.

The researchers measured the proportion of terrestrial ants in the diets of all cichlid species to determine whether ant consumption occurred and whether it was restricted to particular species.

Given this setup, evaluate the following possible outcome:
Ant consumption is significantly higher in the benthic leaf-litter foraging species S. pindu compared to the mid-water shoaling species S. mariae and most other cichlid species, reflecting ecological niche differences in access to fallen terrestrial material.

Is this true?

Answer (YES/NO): NO